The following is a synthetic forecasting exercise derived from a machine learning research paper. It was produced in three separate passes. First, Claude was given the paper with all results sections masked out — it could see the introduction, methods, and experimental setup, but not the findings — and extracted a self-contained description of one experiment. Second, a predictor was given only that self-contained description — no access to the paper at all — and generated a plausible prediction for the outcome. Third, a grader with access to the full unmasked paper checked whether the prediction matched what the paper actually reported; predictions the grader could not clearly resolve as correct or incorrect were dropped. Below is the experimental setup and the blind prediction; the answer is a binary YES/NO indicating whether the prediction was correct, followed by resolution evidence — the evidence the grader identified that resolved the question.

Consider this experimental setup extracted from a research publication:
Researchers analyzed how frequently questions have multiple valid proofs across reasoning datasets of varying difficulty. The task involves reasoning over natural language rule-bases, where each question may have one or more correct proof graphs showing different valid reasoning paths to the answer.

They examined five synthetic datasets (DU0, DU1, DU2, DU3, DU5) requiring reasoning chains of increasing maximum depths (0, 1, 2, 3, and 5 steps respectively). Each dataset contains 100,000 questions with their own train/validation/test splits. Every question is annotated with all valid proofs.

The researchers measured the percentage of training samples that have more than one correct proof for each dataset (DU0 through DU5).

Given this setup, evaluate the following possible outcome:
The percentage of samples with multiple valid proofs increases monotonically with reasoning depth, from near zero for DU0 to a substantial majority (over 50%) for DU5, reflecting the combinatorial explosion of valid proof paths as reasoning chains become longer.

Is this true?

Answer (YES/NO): NO